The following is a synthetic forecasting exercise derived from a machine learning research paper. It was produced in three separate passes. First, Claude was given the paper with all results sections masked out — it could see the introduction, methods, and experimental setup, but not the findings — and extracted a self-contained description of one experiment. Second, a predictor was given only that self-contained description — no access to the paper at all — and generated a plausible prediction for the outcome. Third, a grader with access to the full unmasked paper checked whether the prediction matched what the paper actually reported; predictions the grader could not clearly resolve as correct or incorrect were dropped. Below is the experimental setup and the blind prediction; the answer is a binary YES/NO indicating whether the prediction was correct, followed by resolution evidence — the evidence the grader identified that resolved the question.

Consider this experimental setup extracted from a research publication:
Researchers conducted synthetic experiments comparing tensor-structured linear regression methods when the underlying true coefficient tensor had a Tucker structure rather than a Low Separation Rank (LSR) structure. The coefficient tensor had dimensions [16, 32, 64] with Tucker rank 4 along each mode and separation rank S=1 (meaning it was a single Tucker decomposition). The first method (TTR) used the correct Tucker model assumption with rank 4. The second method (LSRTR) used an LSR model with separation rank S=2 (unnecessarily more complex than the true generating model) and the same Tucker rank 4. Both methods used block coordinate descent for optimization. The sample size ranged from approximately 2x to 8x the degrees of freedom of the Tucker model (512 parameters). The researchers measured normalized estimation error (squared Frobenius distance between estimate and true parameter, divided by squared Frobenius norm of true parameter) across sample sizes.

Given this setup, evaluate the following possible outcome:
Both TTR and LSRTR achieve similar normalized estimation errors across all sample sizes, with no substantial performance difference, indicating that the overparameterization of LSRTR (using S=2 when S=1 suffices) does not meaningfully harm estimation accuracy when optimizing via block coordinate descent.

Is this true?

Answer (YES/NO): NO